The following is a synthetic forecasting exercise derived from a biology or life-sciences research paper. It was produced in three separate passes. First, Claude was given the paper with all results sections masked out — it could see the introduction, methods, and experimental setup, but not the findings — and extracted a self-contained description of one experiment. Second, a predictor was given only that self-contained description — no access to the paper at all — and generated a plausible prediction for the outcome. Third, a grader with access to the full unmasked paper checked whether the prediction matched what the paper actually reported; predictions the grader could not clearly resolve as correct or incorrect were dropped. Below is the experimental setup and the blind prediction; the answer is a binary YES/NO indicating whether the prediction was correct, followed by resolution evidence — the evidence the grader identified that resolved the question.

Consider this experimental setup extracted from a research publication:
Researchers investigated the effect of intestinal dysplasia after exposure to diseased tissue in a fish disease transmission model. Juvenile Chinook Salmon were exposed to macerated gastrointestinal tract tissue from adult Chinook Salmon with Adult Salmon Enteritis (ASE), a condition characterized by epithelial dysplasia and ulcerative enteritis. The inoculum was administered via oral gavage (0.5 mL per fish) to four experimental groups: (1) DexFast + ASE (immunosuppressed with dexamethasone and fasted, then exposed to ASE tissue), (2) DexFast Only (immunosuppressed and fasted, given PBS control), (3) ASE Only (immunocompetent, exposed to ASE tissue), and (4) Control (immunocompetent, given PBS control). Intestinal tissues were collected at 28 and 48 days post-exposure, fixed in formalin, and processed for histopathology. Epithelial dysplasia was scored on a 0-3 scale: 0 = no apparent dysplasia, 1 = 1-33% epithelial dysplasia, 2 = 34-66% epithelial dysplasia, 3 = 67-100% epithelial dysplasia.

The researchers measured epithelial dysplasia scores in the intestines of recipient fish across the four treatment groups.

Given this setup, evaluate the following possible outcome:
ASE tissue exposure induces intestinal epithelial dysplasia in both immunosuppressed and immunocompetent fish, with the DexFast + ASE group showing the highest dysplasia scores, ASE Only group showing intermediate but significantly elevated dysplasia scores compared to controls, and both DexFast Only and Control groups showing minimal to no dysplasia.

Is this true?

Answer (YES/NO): NO